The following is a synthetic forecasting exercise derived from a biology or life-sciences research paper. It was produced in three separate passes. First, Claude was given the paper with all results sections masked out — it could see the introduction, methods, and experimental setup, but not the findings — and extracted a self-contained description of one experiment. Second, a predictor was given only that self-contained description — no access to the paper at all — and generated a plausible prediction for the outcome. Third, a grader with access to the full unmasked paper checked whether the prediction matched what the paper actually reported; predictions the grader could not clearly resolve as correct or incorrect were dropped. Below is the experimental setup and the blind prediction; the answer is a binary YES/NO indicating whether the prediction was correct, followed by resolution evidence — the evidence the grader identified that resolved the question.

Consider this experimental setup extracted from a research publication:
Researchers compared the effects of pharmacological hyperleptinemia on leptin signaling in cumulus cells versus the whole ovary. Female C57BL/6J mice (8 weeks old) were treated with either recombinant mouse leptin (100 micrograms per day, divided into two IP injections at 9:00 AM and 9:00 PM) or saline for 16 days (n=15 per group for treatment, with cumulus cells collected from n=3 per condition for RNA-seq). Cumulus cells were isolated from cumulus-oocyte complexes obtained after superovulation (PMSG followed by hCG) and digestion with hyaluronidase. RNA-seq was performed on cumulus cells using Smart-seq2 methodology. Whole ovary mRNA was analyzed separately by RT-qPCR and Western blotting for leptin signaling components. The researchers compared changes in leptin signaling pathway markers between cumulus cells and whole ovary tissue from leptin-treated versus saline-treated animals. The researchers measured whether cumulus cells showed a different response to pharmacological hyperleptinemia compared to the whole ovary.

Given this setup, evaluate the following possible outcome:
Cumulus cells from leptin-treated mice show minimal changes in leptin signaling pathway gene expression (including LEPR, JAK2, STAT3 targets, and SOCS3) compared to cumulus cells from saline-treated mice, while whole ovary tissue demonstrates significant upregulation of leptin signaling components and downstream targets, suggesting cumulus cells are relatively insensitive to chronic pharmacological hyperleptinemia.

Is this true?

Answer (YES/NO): NO